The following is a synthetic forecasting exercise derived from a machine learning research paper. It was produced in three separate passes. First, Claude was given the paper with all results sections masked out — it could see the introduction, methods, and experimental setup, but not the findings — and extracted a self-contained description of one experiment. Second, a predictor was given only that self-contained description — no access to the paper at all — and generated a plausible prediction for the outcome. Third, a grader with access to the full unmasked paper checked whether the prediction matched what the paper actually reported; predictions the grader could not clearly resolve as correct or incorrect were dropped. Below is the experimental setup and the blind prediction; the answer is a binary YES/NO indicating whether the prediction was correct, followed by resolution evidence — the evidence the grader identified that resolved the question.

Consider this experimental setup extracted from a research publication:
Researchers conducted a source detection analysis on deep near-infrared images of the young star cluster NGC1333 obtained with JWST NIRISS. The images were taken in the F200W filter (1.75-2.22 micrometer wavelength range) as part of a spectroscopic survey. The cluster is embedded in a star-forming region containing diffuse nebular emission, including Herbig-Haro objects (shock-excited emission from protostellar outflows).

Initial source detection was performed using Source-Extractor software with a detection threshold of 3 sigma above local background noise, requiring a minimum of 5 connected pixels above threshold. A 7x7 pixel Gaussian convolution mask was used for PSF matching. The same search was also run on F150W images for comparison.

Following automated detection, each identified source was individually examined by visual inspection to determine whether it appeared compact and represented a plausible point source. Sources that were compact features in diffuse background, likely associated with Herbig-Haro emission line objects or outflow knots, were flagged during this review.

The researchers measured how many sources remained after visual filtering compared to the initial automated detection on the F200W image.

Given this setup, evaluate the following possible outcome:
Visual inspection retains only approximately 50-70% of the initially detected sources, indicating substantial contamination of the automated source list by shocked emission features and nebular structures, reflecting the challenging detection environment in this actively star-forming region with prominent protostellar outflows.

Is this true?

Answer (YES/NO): YES